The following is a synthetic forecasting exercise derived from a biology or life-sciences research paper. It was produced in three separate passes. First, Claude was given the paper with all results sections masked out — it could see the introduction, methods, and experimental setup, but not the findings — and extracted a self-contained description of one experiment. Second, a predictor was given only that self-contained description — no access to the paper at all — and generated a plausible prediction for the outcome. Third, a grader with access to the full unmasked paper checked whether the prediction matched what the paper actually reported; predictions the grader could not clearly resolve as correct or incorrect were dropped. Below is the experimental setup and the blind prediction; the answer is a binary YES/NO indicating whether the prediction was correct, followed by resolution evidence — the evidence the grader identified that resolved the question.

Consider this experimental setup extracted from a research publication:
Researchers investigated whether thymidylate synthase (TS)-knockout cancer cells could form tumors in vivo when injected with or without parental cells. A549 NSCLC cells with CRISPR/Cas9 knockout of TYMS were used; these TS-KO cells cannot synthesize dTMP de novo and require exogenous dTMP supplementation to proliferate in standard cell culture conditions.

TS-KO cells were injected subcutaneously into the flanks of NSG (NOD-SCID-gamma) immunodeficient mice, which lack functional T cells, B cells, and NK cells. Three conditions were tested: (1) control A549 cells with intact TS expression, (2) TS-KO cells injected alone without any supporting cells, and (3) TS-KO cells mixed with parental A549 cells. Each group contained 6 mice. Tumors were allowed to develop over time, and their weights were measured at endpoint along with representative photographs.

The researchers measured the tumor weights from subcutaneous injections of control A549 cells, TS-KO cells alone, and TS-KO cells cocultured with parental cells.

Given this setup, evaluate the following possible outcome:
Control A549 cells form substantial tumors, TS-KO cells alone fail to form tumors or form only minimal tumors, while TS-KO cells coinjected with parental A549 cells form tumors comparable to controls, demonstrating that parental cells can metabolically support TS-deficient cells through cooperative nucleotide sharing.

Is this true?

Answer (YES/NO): NO